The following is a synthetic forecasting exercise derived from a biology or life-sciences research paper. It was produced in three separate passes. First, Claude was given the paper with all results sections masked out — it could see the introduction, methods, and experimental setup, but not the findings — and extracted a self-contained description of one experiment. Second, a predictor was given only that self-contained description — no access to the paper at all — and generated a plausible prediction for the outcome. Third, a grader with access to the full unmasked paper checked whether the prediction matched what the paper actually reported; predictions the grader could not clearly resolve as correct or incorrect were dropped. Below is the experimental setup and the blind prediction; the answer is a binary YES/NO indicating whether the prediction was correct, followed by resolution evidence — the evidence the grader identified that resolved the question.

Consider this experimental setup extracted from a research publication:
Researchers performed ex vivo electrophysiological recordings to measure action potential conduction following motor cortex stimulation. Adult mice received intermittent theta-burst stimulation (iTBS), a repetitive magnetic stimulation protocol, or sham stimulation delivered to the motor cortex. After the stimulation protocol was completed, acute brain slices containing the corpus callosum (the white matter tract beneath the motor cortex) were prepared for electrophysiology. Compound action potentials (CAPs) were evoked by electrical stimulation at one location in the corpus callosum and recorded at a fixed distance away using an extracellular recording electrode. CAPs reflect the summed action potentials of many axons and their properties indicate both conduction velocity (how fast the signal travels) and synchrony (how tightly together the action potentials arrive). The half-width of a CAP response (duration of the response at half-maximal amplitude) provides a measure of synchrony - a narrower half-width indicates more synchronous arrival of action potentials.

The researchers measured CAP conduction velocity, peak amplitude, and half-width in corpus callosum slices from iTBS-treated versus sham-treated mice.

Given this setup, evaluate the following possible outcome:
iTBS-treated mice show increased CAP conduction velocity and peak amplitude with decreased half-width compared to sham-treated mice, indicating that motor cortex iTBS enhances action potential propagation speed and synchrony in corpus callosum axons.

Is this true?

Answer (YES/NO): NO